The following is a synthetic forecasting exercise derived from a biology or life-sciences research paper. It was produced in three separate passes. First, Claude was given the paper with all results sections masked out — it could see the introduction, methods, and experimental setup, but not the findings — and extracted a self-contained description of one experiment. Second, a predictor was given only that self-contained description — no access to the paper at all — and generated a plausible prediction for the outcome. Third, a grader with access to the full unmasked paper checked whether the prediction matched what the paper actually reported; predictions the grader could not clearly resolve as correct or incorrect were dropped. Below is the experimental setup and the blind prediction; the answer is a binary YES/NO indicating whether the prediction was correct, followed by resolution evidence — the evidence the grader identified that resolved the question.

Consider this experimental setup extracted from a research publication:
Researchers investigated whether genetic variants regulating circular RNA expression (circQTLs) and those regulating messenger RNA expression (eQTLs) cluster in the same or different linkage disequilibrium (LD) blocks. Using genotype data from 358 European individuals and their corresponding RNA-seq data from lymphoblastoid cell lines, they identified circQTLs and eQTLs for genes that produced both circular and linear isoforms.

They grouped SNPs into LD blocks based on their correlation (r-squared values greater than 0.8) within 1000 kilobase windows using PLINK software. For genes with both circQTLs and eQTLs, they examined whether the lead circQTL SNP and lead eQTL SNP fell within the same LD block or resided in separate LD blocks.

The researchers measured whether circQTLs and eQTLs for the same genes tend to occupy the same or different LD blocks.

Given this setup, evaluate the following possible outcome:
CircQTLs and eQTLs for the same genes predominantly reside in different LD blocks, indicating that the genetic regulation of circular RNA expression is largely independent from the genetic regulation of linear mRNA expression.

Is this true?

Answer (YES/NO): YES